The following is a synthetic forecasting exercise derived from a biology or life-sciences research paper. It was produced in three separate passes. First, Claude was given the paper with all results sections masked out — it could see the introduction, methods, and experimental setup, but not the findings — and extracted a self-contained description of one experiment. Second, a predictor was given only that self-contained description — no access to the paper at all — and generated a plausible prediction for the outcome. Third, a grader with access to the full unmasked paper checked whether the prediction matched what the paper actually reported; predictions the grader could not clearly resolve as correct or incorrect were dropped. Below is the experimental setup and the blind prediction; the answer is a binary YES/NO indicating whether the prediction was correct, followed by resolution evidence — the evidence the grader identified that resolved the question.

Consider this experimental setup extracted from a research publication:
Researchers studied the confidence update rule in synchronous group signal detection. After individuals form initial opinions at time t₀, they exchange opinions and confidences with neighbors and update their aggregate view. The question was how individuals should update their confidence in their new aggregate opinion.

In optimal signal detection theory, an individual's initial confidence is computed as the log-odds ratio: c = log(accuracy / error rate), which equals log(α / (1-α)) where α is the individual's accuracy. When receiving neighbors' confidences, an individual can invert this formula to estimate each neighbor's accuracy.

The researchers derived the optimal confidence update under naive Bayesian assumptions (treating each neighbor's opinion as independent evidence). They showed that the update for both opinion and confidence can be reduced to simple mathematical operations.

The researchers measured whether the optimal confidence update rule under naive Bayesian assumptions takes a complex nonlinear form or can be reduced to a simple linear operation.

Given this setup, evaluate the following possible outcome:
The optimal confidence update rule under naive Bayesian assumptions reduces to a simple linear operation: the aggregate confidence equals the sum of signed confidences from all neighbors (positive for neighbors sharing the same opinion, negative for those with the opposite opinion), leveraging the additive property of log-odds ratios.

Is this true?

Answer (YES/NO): YES